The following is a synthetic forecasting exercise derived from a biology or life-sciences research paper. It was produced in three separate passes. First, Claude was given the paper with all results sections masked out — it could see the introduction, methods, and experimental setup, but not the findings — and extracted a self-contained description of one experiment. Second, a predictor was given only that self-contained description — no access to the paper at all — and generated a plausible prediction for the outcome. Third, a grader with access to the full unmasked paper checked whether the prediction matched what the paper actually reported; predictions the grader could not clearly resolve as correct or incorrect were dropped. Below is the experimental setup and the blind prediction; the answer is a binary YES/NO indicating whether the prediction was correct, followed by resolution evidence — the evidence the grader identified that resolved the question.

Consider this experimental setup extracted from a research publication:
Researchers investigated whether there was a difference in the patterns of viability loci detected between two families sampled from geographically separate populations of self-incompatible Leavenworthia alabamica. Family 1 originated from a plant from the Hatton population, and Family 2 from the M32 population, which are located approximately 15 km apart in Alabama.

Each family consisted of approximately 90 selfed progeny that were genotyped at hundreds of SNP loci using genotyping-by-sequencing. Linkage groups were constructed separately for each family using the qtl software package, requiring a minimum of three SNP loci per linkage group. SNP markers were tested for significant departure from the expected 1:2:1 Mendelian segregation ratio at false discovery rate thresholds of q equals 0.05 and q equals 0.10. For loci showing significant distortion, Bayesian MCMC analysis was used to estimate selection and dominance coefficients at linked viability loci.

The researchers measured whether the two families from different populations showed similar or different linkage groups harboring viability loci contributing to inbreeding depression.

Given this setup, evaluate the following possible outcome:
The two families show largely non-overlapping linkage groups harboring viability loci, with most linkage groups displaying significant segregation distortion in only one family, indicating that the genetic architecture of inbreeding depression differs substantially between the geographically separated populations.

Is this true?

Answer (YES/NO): YES